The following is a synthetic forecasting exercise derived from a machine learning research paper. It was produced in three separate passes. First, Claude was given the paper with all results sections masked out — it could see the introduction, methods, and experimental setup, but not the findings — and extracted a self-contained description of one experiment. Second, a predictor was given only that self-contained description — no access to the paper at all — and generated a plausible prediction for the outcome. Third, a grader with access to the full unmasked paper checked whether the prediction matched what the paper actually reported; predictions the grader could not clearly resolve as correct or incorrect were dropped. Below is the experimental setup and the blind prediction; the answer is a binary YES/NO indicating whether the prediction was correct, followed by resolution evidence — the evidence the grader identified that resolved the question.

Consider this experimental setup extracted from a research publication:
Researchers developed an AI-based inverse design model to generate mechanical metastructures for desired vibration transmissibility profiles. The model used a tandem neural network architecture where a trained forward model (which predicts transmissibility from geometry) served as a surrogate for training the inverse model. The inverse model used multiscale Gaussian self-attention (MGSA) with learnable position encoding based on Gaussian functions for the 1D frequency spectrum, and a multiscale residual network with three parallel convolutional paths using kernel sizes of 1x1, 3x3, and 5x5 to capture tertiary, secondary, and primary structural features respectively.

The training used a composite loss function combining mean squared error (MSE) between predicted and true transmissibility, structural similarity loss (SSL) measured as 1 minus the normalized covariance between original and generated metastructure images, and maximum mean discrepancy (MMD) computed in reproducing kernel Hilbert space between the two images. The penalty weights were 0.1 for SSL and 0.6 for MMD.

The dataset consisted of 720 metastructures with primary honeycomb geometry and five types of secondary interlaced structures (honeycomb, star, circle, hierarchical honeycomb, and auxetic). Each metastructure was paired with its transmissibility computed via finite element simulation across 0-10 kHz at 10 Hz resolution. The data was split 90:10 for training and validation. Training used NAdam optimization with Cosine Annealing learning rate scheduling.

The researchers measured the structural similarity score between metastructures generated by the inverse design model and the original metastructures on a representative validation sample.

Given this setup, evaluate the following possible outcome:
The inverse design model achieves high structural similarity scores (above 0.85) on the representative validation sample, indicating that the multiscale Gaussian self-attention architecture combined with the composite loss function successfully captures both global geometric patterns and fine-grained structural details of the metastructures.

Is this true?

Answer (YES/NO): YES